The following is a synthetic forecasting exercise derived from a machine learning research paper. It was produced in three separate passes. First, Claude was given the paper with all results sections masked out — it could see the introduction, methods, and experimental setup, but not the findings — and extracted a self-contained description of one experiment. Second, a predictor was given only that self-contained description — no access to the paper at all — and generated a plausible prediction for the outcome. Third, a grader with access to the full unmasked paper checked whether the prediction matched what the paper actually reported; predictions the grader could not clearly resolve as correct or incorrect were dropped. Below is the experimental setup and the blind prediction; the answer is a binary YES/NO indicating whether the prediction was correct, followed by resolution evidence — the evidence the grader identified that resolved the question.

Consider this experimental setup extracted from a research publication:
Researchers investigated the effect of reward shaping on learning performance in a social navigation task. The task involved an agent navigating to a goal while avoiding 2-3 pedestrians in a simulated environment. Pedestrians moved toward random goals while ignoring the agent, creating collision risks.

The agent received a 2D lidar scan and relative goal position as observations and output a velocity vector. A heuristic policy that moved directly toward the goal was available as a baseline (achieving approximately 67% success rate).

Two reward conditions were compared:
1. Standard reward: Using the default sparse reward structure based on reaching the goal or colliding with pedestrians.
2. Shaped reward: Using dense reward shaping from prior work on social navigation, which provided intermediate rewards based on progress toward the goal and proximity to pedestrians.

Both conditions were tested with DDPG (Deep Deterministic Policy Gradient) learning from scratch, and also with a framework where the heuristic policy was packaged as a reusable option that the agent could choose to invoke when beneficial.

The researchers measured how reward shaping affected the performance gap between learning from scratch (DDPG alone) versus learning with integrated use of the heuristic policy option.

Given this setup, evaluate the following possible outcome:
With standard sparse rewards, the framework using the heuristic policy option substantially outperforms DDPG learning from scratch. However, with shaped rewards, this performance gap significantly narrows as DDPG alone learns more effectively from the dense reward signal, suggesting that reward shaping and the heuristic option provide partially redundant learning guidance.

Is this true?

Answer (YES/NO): YES